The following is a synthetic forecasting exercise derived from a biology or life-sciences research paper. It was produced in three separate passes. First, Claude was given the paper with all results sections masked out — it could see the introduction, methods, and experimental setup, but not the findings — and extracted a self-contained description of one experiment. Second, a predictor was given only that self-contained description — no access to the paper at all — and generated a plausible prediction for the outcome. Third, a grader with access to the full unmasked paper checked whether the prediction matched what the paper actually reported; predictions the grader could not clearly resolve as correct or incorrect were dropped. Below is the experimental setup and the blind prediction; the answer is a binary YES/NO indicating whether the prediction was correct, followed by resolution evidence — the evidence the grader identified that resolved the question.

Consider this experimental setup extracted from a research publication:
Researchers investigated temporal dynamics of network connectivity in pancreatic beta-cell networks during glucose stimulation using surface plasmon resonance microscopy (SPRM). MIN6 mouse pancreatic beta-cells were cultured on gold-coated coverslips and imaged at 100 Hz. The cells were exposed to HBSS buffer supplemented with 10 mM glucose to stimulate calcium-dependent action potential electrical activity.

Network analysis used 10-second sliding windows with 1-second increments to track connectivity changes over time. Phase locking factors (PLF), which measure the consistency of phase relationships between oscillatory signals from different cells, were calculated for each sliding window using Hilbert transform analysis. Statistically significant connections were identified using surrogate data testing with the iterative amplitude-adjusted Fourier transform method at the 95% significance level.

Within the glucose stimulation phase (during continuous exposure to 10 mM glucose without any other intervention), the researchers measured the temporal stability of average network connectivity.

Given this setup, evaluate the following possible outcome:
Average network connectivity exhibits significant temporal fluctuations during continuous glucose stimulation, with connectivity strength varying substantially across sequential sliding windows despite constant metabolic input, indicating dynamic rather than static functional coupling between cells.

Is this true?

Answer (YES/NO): YES